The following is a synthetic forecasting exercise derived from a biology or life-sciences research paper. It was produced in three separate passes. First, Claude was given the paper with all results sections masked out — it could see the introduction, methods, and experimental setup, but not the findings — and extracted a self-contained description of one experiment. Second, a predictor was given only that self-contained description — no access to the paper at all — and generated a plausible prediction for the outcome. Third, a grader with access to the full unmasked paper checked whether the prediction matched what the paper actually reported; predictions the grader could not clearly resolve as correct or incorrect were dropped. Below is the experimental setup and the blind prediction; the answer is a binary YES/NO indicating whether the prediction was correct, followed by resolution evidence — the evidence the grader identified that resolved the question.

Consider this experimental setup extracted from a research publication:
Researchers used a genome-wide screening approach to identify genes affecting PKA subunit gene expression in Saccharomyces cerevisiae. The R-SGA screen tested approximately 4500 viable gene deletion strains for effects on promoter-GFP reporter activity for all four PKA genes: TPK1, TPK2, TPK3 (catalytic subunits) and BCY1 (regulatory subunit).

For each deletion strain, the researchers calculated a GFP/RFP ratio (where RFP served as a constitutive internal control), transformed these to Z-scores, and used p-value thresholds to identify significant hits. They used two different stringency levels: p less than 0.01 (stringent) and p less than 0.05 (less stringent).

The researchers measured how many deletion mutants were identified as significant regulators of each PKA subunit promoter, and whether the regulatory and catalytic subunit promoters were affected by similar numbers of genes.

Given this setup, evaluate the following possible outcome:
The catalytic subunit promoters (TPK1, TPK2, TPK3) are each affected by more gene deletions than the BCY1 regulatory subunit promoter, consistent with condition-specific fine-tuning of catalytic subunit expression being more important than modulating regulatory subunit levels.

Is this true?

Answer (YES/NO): YES